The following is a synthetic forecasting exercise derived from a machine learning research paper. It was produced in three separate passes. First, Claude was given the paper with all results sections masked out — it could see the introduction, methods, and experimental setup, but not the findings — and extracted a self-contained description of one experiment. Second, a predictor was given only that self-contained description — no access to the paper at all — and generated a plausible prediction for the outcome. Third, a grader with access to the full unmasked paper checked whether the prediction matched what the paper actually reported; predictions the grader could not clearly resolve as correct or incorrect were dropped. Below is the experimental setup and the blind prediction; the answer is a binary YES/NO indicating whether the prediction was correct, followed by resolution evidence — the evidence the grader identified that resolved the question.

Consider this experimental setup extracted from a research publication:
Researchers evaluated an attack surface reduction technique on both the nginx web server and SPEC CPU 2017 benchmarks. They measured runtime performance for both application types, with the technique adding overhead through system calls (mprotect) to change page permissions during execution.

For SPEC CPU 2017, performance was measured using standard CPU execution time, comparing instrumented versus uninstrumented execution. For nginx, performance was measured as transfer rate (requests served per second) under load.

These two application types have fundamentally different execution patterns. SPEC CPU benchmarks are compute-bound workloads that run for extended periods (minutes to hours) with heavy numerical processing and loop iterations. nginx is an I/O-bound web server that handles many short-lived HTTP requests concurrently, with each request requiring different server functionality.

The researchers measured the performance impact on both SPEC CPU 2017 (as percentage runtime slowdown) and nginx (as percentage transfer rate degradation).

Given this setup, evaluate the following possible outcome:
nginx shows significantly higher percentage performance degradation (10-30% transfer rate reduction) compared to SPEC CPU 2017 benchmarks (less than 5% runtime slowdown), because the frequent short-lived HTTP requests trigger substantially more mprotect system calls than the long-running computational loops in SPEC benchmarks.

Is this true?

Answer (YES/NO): NO